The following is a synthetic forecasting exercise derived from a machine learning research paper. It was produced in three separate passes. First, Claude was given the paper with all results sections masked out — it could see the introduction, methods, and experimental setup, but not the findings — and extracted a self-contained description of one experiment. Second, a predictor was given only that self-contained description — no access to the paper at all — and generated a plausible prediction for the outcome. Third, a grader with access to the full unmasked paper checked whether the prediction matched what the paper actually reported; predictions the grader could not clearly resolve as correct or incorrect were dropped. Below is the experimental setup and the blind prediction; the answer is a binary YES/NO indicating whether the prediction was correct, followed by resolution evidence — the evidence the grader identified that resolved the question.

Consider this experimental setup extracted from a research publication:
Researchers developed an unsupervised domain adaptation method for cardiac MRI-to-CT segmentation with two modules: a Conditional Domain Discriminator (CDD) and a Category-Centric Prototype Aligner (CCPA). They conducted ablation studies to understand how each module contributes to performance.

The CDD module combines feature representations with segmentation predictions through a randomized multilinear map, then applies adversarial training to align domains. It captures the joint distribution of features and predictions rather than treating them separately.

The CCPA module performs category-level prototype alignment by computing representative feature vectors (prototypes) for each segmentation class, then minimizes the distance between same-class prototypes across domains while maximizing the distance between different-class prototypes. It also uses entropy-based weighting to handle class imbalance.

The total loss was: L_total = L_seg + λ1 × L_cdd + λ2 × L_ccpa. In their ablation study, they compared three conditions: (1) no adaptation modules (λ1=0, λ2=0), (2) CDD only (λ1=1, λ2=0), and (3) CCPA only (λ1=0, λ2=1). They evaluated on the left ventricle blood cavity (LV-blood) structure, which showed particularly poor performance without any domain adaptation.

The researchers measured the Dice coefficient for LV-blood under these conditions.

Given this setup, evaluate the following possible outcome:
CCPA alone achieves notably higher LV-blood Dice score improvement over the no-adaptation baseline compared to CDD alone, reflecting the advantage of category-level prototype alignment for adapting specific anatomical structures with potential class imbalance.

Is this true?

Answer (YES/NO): NO